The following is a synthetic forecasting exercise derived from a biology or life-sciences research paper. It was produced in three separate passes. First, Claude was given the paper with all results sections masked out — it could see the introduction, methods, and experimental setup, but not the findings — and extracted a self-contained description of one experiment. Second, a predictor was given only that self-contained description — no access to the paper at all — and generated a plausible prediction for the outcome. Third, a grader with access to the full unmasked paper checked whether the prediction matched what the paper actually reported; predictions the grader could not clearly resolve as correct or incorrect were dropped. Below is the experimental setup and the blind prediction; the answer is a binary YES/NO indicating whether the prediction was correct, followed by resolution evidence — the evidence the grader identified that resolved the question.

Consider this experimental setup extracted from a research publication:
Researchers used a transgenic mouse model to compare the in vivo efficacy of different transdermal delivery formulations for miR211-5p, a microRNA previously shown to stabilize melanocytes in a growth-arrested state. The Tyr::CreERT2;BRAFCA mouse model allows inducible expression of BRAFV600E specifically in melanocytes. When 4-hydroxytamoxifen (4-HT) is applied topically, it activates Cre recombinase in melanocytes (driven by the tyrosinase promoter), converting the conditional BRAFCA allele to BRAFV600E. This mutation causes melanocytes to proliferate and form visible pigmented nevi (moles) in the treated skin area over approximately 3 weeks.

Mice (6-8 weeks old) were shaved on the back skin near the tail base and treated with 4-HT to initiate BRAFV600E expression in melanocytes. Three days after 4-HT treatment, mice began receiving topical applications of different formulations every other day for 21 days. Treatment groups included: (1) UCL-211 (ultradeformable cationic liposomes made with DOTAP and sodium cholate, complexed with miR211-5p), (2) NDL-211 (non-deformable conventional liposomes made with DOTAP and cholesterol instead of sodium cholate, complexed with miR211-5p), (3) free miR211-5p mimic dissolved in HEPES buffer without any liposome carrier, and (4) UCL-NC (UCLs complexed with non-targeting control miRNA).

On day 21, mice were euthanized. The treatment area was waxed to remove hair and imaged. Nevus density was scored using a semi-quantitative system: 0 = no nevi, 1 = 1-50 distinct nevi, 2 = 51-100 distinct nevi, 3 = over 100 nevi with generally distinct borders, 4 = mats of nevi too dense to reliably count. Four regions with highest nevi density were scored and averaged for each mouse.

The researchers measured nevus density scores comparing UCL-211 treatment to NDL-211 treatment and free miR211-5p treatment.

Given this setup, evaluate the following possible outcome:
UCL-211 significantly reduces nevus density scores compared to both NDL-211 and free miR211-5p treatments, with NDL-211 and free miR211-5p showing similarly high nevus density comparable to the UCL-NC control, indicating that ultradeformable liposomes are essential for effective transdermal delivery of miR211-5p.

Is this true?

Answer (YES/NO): NO